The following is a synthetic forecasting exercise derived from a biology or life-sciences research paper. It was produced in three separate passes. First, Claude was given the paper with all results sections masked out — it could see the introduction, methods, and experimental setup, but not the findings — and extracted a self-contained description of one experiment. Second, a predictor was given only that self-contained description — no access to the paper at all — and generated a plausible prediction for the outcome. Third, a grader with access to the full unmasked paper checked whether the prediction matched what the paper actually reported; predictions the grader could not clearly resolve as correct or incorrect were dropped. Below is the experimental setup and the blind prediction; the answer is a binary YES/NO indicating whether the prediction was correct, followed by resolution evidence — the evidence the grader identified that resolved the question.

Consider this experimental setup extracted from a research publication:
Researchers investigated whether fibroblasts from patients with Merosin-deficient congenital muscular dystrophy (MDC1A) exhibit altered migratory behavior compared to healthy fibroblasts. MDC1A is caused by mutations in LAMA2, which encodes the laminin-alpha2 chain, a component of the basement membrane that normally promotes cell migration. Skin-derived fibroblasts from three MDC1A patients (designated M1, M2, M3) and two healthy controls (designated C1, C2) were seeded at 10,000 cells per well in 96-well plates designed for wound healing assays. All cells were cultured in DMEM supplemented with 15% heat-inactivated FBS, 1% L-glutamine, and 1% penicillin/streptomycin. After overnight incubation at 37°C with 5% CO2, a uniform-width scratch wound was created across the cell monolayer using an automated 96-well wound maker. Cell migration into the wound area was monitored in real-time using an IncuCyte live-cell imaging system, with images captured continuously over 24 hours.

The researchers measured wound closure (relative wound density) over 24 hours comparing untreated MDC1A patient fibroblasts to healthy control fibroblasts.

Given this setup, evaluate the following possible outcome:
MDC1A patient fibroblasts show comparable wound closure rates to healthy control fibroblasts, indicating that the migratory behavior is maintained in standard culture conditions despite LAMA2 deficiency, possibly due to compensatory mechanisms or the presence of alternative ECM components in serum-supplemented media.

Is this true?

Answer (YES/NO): NO